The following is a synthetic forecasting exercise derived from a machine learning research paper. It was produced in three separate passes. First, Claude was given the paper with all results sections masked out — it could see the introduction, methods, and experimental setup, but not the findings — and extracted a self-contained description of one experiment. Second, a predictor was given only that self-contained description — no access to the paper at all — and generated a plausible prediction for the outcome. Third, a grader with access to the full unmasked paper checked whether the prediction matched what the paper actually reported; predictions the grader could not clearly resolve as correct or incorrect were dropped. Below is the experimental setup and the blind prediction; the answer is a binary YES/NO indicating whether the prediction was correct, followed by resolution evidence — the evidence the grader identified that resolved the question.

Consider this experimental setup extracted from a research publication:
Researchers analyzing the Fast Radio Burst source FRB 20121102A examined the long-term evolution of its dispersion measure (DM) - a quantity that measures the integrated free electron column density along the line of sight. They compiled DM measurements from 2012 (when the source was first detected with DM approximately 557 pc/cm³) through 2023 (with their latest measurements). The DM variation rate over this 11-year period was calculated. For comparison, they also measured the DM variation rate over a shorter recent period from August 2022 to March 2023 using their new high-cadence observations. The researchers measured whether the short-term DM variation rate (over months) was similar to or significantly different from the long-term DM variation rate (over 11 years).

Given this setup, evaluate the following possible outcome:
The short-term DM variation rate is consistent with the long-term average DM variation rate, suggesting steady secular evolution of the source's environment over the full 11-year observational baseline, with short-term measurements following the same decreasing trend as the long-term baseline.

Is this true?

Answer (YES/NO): NO